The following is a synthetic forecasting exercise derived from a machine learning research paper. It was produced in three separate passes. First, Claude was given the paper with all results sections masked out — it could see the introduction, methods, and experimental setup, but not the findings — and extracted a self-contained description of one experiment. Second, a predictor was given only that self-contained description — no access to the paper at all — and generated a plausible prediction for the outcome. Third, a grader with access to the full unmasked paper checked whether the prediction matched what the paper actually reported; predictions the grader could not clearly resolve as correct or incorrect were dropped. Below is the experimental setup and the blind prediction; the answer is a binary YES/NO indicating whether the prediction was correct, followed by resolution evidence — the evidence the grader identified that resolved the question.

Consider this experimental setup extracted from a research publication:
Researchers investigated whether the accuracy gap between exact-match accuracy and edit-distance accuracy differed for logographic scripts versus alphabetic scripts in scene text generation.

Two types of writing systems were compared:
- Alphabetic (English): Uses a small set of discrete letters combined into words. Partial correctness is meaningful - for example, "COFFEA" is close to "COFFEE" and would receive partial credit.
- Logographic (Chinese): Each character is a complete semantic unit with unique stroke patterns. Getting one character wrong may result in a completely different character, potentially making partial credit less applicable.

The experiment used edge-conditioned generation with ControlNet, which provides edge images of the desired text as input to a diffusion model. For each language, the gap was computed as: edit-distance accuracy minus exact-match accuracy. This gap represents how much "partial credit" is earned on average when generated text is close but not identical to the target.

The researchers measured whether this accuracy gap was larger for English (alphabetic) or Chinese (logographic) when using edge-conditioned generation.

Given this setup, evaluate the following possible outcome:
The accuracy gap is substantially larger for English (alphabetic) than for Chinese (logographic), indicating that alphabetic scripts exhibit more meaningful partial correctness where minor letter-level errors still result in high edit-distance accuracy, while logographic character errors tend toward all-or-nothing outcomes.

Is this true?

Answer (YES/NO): YES